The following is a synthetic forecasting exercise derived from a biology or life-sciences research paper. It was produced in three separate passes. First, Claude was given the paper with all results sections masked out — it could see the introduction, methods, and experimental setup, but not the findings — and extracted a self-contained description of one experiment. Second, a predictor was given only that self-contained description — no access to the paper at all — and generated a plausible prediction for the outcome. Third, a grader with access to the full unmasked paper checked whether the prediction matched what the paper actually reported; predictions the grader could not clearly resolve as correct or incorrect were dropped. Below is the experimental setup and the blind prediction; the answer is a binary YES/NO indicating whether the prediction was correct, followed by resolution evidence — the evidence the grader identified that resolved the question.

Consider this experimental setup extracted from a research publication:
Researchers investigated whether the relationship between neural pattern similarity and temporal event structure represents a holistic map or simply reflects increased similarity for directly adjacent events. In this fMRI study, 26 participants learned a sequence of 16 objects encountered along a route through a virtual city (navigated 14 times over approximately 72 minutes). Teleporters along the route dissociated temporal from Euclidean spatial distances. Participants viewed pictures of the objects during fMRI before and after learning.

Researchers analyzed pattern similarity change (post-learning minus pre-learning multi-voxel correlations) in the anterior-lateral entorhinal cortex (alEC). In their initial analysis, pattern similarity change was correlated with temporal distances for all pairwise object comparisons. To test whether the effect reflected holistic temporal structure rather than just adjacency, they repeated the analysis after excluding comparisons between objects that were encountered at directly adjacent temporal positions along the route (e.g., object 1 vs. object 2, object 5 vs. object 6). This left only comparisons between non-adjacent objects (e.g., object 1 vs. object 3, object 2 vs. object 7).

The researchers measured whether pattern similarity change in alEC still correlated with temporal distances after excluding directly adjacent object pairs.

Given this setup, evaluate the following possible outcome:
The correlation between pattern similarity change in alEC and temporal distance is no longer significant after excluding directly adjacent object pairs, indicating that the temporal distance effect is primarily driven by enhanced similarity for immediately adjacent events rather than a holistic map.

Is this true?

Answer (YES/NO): NO